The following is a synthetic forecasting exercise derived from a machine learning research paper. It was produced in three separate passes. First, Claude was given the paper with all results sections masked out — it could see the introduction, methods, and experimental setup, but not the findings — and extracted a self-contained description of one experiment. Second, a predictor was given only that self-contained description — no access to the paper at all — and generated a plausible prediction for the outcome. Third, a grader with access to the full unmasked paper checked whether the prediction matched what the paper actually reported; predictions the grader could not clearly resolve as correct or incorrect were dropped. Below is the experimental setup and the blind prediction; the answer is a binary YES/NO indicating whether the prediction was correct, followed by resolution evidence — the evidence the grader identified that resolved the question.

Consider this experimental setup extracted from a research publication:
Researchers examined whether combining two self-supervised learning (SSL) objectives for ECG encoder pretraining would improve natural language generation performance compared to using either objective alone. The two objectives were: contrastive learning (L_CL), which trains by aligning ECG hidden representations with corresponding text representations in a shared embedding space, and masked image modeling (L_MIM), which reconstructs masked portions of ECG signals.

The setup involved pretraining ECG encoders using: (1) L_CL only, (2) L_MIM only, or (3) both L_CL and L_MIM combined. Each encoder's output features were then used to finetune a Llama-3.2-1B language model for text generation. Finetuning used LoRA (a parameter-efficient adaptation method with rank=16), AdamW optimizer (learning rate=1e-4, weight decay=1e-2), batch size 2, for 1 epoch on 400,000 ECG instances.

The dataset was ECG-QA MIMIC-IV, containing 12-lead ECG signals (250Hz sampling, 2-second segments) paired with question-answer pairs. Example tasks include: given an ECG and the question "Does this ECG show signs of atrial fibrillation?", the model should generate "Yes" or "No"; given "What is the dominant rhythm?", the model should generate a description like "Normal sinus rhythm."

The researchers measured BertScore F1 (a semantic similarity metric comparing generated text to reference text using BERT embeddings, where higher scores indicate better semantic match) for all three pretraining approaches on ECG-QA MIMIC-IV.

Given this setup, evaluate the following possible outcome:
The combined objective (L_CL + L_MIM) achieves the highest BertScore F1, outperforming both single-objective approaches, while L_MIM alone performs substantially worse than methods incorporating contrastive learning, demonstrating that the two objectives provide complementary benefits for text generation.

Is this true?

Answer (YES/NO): NO